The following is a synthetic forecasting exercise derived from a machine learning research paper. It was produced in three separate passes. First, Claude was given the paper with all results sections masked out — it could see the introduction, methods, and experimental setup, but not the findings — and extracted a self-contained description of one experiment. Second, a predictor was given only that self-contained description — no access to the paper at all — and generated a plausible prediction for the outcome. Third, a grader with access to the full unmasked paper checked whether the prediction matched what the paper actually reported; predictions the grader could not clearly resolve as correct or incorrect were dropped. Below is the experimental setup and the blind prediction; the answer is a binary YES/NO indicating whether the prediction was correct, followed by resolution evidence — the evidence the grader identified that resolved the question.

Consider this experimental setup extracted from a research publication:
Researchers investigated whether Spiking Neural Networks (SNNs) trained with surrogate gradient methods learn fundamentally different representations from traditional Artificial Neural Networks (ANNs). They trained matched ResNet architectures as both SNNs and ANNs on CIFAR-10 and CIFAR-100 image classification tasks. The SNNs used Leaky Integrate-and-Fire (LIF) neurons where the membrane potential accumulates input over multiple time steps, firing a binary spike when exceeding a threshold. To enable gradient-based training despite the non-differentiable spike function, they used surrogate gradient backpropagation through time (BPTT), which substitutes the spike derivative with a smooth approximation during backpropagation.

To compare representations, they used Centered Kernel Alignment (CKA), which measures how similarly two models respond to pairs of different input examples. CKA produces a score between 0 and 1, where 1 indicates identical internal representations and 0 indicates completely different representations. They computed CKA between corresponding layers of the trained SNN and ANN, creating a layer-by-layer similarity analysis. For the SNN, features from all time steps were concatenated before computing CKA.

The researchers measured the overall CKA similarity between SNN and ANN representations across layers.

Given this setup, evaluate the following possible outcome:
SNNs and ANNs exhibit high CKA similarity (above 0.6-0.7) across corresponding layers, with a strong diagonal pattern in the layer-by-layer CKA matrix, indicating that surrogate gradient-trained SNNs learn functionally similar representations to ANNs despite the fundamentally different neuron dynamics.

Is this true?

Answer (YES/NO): NO